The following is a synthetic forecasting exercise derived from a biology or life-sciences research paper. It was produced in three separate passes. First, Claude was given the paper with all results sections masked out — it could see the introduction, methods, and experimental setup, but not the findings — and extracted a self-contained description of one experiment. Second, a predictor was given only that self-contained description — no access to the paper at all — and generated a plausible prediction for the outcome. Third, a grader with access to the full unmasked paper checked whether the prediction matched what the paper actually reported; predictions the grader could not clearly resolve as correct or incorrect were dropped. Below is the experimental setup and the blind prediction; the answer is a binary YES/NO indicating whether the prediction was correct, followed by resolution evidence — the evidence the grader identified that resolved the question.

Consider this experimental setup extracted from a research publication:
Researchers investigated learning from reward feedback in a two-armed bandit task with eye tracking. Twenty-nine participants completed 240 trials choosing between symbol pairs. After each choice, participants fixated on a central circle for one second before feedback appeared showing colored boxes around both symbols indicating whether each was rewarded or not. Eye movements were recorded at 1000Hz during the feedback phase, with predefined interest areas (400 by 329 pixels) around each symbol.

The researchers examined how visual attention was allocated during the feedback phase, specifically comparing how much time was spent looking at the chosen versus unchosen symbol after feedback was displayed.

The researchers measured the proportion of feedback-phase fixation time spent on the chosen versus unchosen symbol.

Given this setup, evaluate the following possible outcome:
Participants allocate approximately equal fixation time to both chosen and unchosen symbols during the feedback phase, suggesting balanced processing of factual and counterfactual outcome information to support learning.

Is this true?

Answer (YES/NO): NO